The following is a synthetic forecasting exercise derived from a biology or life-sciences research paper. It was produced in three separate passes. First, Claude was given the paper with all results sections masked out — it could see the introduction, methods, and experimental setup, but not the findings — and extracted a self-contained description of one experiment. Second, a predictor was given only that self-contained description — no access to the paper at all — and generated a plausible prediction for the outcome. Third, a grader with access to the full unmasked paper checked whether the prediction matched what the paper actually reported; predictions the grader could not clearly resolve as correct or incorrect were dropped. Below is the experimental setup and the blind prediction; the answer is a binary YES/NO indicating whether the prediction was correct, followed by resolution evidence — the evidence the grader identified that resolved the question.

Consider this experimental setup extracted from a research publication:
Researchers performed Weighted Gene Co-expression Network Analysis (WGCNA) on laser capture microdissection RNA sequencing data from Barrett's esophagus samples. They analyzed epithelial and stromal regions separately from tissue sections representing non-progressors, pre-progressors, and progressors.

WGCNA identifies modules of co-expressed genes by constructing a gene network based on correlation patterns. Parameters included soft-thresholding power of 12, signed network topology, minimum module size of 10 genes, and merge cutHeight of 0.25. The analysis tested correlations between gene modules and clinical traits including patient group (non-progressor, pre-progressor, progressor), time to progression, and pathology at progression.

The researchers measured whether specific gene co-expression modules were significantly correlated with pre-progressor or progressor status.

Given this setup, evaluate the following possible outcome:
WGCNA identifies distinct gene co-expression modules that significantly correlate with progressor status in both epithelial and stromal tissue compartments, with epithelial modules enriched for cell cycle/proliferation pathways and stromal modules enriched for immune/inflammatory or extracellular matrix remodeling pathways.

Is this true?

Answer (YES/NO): NO